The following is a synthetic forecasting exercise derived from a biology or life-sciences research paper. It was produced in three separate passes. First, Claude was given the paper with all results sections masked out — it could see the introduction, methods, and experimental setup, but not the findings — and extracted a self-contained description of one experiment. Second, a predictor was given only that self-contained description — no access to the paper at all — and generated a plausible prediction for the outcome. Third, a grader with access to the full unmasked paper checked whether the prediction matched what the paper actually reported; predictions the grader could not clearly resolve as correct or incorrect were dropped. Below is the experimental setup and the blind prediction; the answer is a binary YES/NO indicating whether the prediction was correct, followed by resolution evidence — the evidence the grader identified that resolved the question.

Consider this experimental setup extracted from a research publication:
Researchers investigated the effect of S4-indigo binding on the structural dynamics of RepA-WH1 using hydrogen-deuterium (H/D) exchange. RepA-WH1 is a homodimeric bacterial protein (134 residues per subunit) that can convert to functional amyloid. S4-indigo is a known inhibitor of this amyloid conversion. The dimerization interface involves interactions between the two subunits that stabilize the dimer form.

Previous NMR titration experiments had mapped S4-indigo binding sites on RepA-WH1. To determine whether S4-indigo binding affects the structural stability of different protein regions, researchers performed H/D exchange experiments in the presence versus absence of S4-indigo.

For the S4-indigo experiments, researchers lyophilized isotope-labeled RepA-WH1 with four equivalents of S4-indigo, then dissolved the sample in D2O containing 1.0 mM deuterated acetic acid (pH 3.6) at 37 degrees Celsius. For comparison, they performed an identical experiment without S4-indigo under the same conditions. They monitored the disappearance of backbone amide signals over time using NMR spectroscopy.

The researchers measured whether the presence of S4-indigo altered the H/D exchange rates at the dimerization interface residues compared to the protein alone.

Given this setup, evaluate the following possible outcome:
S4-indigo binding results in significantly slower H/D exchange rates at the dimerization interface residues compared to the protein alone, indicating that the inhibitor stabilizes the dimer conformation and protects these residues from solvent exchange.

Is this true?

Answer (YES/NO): NO